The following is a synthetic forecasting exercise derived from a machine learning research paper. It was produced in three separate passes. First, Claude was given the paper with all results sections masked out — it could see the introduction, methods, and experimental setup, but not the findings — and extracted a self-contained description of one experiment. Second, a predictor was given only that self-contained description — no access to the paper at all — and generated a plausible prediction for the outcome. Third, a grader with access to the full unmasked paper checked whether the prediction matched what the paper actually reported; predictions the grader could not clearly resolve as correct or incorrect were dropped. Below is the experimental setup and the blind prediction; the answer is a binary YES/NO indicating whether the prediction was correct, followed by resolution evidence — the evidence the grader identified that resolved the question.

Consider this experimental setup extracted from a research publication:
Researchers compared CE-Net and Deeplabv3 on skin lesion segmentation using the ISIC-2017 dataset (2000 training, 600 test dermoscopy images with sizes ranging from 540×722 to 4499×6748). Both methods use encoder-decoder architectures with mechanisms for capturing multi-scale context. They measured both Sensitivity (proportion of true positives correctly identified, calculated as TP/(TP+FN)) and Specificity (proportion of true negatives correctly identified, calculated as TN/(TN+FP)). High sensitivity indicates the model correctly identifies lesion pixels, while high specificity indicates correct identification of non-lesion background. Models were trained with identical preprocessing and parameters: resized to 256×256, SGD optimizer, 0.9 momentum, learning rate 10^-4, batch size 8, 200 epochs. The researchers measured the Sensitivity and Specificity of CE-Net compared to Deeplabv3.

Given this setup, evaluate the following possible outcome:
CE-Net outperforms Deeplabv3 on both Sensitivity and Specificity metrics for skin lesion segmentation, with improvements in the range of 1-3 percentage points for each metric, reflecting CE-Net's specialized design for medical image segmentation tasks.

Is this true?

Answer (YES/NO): NO